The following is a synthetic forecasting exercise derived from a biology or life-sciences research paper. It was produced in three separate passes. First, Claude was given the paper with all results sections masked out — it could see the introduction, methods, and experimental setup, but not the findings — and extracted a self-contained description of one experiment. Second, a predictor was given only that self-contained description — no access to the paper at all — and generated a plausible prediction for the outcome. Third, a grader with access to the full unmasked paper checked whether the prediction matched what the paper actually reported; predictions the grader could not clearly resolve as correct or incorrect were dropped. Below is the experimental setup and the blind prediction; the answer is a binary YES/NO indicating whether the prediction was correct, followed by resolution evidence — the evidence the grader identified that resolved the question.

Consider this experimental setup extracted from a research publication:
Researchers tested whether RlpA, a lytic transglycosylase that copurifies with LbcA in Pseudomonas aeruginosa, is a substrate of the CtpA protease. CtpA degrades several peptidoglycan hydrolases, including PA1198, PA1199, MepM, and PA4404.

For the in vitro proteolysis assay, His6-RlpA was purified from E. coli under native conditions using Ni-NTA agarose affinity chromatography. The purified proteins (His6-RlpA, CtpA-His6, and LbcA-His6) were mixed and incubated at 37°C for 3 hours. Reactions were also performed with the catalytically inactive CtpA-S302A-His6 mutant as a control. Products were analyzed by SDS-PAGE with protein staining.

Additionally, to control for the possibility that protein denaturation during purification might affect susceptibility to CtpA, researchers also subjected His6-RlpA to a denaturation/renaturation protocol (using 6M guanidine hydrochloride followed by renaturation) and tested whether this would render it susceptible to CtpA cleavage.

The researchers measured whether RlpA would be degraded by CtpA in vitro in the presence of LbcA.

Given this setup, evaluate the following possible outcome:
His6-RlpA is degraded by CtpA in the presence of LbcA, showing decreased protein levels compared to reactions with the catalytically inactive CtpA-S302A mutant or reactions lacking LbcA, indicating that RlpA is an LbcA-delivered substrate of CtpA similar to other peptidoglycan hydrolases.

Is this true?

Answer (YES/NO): NO